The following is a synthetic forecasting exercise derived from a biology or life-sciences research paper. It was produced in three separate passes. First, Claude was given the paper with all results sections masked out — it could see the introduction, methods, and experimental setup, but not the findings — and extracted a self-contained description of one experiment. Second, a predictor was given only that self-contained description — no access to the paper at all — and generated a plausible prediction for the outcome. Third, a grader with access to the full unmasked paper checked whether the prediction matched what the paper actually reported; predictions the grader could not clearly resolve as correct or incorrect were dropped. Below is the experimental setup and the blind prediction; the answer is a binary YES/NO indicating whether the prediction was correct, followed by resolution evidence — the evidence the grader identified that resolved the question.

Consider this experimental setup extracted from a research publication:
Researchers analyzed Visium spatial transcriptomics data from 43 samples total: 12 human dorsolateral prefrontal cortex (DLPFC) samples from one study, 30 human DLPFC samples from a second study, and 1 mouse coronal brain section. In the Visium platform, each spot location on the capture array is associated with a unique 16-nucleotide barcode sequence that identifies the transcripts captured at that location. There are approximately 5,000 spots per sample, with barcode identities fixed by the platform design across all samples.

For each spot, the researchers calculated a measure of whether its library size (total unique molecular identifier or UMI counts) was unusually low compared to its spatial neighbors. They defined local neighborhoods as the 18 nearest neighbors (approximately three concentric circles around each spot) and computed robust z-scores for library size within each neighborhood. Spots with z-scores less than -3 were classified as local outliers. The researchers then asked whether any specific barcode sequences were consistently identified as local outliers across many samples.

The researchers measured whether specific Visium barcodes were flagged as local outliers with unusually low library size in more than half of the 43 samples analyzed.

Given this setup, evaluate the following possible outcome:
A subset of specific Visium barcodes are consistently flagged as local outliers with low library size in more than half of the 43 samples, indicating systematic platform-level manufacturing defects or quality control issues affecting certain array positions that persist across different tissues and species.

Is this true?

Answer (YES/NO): YES